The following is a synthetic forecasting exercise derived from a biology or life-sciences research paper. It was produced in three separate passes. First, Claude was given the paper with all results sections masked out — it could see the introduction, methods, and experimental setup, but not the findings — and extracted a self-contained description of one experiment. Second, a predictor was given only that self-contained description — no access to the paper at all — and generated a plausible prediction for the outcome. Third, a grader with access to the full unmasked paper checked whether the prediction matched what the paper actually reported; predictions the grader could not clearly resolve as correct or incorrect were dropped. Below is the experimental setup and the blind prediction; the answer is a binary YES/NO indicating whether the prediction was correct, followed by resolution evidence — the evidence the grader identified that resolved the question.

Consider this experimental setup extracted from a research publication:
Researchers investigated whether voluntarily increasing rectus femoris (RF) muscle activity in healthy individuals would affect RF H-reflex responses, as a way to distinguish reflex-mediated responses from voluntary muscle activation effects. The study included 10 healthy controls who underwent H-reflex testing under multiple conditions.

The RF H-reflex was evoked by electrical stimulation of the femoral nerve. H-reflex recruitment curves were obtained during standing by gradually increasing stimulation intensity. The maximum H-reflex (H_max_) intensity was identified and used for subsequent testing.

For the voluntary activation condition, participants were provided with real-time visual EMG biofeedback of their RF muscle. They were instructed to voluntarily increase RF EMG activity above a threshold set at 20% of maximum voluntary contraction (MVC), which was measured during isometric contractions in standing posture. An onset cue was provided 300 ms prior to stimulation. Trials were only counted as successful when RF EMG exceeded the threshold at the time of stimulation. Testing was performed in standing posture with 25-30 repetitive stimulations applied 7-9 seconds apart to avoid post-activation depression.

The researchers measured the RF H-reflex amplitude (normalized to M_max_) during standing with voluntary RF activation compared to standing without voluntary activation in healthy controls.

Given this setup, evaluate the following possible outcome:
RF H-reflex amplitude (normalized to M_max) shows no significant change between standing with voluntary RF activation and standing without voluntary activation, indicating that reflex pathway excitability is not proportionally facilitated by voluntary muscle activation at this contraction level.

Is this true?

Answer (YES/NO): NO